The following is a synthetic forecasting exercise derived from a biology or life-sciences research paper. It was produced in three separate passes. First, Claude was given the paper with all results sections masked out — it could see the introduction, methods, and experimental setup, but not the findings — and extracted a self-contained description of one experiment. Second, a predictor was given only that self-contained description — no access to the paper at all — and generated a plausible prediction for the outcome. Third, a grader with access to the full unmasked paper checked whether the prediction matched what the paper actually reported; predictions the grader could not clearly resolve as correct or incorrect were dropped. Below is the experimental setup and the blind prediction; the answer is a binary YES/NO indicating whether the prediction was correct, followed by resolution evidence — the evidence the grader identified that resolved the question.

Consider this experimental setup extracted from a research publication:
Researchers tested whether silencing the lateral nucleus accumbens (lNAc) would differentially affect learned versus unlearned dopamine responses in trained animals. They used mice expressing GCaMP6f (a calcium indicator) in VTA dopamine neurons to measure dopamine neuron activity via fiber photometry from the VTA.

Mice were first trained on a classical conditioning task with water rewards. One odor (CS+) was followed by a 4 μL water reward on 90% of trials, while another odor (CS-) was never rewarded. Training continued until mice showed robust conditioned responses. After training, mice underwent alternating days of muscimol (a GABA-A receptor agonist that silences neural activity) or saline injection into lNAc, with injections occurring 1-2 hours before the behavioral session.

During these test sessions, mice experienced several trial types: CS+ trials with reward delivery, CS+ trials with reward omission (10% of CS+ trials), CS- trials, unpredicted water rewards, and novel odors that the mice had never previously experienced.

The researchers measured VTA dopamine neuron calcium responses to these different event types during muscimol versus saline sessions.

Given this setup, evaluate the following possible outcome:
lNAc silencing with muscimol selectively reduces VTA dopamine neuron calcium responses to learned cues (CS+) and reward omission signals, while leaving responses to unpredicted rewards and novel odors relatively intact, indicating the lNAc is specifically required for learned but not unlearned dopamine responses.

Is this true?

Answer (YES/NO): NO